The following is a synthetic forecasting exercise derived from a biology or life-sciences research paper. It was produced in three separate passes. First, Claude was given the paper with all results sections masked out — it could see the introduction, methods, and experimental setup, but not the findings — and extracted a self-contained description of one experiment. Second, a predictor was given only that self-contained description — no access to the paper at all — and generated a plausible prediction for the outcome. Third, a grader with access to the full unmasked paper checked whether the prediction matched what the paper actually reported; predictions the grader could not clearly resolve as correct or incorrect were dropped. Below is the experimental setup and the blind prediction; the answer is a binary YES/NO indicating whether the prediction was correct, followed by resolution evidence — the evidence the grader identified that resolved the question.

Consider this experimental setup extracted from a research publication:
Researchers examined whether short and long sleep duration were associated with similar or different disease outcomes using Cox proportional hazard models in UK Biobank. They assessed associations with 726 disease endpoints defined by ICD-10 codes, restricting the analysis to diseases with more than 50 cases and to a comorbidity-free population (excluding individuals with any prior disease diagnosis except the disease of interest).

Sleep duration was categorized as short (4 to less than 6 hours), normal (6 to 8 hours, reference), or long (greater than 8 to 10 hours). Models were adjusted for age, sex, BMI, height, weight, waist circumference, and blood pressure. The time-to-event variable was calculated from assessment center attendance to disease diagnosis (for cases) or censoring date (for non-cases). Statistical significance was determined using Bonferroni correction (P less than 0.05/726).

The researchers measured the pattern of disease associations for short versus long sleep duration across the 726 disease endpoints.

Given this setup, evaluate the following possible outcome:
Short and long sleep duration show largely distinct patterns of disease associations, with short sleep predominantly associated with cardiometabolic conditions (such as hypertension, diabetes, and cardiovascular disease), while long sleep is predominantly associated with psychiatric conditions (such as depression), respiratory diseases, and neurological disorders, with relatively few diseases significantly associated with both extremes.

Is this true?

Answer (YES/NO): NO